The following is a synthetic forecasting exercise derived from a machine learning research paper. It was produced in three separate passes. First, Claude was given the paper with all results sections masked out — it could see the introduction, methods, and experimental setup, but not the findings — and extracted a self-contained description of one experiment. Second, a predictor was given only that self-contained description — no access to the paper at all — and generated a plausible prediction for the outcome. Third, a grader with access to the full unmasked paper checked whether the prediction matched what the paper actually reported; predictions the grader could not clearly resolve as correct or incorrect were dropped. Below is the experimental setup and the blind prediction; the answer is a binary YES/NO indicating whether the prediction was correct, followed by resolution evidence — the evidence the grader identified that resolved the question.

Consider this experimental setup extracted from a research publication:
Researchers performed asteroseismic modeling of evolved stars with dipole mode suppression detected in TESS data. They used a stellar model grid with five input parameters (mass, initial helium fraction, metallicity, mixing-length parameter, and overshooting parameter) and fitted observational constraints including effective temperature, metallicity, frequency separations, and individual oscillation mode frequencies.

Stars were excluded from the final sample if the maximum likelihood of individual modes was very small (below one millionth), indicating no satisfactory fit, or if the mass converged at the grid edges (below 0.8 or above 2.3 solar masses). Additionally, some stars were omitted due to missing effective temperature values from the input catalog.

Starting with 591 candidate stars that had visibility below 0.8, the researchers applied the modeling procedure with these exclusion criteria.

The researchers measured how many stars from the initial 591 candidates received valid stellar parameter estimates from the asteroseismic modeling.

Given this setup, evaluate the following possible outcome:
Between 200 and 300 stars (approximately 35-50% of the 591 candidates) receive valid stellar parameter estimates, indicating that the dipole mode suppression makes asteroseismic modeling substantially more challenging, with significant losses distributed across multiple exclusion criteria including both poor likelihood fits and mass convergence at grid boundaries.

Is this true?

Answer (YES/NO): NO